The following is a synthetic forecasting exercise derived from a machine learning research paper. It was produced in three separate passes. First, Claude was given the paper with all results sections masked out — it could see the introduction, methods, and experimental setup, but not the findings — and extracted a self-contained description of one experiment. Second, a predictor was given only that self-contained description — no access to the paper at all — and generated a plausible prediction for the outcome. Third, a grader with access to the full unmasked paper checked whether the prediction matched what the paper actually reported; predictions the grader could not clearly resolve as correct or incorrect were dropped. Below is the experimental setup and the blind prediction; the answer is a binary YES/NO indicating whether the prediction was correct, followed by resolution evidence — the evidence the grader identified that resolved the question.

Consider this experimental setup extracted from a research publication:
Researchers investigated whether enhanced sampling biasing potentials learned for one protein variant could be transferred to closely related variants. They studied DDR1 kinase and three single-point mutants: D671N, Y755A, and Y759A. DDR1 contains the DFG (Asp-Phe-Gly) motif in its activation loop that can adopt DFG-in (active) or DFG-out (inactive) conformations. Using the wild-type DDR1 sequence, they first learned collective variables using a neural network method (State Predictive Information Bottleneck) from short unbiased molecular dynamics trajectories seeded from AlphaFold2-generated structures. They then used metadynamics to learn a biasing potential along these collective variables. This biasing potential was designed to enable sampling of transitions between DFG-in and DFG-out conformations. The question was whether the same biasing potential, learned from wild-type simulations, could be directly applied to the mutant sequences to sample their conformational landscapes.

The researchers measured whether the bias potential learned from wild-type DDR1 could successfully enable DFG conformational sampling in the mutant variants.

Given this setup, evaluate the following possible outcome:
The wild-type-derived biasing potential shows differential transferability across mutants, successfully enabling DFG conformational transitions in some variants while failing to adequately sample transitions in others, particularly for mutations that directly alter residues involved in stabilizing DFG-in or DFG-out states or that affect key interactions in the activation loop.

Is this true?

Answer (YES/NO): NO